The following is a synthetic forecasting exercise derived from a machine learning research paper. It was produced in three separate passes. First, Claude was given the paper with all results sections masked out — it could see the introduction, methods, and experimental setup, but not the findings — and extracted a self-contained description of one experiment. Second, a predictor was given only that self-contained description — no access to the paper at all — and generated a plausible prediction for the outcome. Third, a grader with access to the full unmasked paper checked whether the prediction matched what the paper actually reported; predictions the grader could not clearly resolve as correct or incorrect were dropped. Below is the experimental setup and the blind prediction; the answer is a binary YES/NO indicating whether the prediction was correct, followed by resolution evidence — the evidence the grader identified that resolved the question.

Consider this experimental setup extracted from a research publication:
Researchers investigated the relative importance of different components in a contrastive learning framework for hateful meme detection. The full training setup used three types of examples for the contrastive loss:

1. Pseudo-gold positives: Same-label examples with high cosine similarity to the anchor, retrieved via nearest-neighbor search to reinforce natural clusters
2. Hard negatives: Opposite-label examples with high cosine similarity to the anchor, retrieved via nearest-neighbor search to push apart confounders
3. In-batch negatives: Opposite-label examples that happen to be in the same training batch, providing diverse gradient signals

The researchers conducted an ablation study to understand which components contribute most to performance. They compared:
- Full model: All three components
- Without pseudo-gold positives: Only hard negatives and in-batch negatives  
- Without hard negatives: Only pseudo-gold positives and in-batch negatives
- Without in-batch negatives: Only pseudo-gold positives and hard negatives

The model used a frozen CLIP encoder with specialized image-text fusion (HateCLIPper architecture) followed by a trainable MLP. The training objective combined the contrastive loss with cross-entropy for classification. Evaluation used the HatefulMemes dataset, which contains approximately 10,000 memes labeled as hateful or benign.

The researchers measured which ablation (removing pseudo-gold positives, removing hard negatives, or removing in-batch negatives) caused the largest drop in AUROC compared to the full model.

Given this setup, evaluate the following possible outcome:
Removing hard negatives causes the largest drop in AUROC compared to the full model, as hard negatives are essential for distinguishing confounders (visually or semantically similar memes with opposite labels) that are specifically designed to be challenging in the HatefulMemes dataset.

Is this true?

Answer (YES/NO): NO